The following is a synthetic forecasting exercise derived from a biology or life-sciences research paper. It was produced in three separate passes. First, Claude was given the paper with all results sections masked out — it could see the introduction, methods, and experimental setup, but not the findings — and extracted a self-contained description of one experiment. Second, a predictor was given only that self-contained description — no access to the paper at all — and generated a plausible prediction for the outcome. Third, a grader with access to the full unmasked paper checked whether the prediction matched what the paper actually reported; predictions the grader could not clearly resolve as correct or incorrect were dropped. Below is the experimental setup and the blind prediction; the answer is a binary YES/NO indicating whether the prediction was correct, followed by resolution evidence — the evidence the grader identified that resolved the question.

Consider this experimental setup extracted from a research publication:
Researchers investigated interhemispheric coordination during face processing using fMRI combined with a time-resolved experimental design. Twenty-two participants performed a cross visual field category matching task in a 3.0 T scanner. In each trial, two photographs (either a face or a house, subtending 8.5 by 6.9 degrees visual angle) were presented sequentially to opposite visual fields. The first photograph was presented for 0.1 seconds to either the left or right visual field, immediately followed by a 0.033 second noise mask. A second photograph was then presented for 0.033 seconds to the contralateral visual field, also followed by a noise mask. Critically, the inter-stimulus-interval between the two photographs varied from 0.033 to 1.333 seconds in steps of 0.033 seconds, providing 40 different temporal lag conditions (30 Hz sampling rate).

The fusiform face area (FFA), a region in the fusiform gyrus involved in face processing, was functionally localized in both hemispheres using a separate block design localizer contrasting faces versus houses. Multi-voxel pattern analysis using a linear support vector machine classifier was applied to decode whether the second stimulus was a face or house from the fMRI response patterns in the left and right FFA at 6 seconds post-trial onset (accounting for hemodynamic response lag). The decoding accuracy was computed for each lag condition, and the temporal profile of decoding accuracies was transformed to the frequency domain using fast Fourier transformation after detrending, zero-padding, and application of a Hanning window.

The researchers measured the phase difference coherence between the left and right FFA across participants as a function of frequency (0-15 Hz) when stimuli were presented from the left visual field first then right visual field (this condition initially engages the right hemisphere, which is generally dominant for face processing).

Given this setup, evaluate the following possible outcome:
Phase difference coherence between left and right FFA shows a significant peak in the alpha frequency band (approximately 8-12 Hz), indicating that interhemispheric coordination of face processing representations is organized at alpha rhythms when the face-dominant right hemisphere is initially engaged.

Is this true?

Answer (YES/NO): NO